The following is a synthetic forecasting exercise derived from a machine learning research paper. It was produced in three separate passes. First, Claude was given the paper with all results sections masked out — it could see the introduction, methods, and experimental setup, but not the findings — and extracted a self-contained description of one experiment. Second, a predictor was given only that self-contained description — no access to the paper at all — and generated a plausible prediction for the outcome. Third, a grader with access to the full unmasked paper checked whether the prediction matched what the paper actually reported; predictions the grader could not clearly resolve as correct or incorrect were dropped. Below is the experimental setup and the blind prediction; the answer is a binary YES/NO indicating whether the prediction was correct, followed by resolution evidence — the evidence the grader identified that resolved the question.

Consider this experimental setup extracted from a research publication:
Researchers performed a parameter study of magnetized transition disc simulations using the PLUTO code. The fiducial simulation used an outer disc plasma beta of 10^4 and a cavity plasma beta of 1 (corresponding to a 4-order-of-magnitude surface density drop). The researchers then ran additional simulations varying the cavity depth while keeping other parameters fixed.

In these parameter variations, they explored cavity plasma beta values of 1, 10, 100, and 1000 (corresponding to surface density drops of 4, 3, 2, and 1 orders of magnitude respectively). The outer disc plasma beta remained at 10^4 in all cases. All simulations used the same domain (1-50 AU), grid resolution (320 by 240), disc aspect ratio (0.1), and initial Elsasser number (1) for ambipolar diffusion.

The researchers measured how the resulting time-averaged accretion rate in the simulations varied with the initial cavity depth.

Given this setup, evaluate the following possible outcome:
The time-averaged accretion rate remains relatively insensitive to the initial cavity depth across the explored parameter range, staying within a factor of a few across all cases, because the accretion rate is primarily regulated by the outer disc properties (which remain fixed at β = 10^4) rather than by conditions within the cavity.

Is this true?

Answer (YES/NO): NO